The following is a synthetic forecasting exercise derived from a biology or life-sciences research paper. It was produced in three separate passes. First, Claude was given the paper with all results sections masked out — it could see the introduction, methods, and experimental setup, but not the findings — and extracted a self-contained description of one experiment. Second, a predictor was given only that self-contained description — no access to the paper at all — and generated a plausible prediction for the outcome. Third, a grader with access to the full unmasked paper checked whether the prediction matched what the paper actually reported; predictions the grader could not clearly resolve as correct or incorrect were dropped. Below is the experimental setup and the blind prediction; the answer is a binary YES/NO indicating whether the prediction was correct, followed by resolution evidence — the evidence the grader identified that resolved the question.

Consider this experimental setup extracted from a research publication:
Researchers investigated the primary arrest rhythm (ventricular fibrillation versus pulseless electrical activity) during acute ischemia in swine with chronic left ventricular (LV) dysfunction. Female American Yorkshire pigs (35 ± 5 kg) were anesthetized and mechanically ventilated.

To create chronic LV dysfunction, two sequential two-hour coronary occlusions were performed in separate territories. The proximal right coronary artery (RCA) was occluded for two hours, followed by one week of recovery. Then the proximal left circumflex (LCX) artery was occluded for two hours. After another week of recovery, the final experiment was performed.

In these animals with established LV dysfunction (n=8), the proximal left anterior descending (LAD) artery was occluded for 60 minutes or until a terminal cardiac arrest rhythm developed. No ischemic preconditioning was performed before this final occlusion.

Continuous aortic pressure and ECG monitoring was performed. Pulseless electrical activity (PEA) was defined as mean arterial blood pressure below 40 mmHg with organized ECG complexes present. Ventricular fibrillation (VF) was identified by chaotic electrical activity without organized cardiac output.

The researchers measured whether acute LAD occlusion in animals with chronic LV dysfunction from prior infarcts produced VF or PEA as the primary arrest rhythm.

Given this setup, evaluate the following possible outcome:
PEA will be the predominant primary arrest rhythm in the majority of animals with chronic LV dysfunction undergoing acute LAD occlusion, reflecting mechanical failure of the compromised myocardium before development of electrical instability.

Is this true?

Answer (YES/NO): YES